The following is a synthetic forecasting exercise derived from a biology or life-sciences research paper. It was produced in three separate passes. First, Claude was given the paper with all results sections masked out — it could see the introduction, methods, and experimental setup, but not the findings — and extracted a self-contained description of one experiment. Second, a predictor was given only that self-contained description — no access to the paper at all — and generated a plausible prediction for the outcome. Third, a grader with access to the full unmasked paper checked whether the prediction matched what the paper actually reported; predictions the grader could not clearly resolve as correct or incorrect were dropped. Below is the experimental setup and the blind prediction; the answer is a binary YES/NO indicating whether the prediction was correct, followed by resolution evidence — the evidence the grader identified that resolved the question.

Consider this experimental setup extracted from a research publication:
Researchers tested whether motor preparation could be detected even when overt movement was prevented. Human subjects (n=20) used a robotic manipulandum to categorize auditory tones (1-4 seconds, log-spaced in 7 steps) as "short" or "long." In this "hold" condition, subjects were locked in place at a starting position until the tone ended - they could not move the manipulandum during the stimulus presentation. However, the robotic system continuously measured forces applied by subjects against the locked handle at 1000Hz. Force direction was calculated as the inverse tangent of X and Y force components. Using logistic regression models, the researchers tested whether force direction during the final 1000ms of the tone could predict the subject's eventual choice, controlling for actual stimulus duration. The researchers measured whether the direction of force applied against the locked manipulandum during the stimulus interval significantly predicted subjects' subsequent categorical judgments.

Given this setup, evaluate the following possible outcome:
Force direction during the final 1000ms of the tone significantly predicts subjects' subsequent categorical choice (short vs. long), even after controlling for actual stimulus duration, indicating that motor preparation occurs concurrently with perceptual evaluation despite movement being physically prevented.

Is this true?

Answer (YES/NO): NO